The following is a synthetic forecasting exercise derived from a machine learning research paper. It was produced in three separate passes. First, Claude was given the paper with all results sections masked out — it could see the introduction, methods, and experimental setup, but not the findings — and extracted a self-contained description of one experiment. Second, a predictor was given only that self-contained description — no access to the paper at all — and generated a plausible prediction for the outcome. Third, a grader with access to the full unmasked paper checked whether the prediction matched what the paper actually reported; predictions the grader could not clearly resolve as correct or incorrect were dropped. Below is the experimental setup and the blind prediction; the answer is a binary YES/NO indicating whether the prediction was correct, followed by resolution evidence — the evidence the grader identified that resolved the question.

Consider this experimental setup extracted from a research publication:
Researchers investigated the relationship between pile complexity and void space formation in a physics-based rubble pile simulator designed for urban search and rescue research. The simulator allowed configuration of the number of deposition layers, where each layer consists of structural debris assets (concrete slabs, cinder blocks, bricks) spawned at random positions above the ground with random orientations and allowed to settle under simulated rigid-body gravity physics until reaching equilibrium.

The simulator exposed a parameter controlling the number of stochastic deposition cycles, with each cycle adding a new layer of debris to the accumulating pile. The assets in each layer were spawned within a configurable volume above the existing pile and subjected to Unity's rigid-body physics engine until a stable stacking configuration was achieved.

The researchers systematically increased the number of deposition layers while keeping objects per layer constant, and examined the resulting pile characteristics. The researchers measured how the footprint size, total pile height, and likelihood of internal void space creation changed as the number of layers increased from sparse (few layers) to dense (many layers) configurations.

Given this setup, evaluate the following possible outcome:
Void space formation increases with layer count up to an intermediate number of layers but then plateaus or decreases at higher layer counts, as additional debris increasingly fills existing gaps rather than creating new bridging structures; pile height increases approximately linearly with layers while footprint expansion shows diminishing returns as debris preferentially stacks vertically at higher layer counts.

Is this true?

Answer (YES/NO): NO